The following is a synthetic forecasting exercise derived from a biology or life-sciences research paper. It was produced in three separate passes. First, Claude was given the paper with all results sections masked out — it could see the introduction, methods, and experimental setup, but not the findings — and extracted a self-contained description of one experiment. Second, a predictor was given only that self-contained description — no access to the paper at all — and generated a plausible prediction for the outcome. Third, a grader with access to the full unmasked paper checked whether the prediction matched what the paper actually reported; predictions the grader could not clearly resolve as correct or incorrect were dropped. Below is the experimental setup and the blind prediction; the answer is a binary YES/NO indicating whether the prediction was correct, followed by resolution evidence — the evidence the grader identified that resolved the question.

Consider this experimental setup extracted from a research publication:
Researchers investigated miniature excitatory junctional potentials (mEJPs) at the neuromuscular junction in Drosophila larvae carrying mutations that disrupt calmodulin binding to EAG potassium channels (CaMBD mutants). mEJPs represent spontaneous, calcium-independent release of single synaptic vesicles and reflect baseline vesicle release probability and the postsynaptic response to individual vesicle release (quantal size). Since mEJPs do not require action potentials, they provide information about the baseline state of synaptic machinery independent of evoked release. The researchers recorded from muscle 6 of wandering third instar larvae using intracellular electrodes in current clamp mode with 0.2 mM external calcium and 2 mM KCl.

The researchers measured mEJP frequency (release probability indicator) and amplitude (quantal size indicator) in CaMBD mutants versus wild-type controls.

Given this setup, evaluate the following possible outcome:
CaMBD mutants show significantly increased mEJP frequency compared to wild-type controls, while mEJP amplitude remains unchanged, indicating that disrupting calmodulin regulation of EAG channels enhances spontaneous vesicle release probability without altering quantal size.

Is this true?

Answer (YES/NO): NO